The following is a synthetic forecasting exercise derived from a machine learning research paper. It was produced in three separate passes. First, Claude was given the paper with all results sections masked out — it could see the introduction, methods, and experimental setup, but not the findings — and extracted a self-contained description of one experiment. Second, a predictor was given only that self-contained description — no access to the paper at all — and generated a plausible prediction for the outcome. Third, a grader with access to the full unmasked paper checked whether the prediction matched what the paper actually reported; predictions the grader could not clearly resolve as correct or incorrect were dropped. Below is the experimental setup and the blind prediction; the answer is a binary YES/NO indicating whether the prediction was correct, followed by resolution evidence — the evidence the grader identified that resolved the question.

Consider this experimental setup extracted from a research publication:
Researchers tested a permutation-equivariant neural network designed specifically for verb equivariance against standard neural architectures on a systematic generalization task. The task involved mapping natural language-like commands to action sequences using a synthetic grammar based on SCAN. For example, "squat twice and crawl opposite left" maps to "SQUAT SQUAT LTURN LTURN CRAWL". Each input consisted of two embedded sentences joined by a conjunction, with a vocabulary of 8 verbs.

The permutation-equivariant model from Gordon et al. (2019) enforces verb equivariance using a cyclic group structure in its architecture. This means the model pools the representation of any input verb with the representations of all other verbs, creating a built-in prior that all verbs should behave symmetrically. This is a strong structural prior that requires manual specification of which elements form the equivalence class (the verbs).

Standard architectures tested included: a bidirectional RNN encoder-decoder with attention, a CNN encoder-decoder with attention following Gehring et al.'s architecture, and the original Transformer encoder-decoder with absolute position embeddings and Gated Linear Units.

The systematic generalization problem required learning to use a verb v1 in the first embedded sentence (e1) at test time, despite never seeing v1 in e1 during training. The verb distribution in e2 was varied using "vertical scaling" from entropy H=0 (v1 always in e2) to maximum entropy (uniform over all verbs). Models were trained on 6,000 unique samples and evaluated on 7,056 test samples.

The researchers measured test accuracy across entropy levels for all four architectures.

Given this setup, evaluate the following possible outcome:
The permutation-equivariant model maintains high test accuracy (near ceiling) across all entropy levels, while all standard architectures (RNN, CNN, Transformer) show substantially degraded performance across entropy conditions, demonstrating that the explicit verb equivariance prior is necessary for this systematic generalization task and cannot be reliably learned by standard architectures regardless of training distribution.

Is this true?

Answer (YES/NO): NO